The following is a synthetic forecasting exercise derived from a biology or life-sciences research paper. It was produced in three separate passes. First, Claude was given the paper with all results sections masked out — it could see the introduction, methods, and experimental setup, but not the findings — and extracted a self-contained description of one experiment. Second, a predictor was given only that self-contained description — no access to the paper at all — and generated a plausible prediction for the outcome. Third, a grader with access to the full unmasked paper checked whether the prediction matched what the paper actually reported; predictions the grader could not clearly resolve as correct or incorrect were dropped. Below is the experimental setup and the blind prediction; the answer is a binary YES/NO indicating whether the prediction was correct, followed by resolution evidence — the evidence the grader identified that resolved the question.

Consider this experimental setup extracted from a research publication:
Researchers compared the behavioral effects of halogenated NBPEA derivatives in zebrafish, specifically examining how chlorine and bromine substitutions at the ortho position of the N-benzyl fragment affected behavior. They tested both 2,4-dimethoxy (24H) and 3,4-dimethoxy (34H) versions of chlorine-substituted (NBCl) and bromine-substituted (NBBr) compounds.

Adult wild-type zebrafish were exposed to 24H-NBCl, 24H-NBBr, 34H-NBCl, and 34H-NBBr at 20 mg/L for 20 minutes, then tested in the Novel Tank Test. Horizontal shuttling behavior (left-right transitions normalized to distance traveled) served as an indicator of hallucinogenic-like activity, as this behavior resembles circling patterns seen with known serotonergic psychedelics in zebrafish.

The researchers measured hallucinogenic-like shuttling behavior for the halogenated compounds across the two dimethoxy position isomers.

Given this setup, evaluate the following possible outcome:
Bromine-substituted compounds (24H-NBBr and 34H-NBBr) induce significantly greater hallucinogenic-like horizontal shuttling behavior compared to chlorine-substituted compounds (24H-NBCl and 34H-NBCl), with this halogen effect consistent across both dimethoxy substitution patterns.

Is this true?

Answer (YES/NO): NO